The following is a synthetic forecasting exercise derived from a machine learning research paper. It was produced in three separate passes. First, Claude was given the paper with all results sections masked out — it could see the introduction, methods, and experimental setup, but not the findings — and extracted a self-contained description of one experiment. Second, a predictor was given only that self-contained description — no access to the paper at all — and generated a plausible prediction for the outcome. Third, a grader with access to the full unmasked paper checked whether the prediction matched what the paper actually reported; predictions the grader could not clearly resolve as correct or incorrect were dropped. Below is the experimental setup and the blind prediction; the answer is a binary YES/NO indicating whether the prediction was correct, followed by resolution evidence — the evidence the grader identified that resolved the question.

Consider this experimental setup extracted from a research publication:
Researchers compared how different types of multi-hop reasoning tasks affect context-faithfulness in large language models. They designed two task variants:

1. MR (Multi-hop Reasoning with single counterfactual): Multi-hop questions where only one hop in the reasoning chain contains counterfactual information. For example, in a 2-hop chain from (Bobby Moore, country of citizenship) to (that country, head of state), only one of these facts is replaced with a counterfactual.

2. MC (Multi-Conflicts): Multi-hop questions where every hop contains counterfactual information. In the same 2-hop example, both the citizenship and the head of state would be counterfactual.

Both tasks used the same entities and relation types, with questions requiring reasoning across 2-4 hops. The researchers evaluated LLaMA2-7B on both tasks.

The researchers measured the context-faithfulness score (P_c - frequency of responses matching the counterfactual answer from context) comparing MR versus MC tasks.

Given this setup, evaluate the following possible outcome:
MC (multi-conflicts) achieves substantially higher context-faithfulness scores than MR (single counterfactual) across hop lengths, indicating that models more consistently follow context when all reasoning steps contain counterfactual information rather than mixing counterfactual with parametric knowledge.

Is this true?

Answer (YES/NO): NO